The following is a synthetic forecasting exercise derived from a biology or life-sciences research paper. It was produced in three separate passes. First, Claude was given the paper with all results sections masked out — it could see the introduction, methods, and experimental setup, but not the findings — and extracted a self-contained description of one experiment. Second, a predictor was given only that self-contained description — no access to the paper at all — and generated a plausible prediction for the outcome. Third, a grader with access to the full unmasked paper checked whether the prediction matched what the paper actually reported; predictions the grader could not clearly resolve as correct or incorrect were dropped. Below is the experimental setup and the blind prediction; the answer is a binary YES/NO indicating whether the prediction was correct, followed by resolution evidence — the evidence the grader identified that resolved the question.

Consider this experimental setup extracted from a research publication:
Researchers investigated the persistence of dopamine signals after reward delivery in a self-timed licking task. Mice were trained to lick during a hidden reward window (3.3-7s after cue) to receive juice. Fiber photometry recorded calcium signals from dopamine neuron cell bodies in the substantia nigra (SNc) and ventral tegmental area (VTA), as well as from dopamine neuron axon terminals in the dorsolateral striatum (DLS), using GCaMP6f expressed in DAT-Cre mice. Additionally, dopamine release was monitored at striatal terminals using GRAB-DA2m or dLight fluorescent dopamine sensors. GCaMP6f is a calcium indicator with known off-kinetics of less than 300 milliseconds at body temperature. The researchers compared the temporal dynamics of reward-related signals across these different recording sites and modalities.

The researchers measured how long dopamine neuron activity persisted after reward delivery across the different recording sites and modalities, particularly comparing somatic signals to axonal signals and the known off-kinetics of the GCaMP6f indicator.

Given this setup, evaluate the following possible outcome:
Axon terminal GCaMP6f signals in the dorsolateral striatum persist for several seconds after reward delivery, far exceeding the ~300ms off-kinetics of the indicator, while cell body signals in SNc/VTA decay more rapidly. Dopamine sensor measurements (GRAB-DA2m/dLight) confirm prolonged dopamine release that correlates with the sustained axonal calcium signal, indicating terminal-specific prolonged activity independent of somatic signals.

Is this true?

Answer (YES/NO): NO